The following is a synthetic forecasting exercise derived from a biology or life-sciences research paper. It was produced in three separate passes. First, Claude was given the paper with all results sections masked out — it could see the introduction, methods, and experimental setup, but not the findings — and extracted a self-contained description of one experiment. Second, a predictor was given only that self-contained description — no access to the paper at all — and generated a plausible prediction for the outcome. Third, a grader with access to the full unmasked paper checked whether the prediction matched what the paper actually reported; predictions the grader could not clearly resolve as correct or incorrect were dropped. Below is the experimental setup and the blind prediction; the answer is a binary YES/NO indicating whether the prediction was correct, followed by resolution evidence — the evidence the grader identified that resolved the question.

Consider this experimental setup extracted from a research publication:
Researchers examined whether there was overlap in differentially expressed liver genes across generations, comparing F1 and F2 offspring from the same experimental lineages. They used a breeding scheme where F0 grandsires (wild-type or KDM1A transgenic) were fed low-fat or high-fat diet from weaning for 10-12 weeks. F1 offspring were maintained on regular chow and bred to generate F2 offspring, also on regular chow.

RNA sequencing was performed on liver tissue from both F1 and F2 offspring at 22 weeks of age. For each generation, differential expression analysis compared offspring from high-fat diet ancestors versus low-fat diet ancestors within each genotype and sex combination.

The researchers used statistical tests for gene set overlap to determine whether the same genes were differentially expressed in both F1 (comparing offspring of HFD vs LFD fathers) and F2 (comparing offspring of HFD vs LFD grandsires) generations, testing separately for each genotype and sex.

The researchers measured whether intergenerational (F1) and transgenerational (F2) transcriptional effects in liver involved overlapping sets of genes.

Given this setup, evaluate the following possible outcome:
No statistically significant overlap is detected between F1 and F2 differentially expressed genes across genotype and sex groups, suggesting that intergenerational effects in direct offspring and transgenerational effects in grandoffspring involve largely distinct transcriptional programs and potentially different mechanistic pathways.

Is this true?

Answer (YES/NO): YES